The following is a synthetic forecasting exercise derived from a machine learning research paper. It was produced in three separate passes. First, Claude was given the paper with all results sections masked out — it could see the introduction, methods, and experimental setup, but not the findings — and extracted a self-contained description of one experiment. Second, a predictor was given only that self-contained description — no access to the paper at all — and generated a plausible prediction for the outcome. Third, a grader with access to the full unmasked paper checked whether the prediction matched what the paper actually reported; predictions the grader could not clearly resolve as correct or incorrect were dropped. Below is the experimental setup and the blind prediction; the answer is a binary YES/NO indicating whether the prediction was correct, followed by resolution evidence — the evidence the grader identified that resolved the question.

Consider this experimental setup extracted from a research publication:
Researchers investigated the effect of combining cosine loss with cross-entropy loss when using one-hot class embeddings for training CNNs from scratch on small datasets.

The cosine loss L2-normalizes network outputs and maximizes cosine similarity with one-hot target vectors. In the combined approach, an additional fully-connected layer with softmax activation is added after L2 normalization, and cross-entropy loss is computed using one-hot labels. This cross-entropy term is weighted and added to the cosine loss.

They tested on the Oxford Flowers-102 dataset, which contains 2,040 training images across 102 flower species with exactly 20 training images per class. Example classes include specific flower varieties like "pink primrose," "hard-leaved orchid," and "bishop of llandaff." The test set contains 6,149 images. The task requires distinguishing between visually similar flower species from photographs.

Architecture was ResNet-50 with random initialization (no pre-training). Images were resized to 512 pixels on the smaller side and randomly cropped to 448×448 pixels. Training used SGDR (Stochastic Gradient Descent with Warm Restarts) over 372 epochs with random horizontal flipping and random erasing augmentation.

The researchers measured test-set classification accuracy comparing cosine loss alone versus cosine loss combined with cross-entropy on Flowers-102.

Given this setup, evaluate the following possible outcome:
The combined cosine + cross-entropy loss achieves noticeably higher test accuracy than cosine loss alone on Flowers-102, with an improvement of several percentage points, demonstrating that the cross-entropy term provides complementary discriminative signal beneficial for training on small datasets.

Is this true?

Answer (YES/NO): NO